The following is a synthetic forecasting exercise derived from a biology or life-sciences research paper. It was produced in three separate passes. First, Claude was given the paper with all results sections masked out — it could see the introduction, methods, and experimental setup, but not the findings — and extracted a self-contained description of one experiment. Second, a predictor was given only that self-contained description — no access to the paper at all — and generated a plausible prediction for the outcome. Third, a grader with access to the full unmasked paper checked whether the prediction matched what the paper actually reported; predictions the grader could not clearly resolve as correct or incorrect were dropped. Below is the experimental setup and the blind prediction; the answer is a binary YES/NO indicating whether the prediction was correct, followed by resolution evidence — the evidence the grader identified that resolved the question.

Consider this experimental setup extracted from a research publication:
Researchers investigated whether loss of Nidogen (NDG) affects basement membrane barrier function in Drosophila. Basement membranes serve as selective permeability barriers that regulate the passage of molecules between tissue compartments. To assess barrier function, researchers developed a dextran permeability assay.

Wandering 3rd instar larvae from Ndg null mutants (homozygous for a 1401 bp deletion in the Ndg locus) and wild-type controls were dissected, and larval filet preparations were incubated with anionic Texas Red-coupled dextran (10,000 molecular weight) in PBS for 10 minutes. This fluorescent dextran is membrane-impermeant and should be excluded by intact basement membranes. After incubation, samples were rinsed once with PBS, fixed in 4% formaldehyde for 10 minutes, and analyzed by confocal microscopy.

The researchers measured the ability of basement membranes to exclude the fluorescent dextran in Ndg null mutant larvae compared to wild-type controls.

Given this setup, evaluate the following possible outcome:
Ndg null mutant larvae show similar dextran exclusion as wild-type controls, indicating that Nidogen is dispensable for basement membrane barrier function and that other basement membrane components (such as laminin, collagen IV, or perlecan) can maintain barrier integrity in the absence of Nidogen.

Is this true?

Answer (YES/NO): NO